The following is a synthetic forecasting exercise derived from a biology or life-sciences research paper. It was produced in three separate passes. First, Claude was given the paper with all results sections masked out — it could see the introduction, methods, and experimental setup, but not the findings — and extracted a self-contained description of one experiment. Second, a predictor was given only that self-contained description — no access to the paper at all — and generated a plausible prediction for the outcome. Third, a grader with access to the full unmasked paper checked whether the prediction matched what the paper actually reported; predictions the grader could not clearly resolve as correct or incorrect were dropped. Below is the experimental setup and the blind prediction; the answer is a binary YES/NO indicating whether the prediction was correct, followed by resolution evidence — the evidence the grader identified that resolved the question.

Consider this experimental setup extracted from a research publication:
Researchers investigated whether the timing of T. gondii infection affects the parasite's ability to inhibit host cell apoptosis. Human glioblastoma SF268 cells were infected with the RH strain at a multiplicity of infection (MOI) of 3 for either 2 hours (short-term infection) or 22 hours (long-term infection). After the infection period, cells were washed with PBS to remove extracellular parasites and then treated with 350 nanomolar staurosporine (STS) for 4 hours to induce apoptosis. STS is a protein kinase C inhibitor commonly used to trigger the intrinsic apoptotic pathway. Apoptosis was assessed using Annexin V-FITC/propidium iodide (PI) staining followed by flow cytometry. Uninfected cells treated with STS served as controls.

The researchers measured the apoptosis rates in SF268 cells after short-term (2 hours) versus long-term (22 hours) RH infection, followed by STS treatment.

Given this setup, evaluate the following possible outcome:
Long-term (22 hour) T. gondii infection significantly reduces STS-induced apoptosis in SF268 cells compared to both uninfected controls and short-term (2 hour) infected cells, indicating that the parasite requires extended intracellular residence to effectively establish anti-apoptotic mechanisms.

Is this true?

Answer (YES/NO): NO